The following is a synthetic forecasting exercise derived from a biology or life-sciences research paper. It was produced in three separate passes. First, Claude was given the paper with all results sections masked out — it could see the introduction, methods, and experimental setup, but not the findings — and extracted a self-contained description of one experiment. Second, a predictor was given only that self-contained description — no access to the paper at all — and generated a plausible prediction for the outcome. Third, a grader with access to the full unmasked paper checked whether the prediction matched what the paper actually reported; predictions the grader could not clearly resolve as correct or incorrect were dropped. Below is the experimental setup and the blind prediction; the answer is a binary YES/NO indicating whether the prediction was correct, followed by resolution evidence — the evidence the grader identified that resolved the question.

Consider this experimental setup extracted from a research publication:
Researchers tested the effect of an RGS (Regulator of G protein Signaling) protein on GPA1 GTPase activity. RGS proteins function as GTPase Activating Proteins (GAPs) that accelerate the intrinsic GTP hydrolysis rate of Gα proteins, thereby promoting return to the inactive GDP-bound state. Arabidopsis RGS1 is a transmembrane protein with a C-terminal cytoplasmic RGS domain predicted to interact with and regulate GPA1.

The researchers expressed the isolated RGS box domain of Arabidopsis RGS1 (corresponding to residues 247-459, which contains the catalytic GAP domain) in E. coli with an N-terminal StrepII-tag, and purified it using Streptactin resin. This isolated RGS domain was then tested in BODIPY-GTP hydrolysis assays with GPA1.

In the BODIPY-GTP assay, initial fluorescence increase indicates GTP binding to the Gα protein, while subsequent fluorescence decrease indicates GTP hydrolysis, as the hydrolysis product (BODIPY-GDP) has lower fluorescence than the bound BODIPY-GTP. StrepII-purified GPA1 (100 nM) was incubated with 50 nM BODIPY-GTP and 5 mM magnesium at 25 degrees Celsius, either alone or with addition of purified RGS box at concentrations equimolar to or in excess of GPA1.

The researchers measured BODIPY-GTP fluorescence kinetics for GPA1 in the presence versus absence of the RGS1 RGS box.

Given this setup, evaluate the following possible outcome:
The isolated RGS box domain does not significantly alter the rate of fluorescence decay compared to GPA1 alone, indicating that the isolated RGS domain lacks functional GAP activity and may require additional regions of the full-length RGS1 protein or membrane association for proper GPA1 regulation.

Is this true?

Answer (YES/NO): NO